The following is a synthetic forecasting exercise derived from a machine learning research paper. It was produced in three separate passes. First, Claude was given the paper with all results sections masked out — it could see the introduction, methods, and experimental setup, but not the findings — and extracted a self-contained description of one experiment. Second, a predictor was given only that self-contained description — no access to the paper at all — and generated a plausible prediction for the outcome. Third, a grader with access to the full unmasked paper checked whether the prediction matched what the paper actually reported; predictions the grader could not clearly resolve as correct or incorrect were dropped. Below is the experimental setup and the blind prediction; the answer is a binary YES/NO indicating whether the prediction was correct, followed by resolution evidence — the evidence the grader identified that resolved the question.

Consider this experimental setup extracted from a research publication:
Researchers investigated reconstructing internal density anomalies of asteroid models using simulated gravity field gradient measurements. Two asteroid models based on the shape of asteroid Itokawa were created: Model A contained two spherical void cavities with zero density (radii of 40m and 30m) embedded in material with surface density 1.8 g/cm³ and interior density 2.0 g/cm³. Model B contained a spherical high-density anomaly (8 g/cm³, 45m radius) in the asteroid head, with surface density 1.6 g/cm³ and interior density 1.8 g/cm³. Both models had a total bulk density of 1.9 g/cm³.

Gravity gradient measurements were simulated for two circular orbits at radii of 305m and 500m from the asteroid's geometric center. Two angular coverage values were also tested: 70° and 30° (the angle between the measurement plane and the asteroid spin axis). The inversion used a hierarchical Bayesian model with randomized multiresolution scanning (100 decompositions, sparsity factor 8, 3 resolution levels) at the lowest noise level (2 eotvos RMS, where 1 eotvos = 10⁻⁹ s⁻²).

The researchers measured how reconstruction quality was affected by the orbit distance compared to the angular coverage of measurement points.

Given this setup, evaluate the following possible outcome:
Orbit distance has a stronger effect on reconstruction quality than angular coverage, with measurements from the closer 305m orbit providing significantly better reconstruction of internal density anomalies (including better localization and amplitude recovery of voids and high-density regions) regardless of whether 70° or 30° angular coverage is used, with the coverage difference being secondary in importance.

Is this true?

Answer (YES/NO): YES